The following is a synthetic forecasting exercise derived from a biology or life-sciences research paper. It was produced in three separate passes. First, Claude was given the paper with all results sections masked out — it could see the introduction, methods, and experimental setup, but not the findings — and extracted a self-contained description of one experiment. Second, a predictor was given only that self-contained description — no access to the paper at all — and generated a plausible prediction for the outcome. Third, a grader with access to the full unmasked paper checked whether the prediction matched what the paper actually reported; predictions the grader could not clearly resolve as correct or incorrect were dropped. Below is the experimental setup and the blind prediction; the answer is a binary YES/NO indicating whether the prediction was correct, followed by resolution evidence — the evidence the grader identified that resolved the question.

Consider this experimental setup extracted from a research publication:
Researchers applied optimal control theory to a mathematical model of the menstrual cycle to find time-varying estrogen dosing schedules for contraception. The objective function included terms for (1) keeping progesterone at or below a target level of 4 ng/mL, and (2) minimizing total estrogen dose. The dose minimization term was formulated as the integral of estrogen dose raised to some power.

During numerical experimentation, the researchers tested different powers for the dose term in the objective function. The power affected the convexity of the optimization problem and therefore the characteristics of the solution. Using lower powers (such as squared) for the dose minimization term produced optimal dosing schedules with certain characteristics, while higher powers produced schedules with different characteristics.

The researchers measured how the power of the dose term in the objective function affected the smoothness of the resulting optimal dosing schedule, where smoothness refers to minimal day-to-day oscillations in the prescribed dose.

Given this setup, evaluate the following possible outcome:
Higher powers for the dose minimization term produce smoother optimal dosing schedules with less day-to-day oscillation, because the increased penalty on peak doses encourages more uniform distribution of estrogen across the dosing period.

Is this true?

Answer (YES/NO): YES